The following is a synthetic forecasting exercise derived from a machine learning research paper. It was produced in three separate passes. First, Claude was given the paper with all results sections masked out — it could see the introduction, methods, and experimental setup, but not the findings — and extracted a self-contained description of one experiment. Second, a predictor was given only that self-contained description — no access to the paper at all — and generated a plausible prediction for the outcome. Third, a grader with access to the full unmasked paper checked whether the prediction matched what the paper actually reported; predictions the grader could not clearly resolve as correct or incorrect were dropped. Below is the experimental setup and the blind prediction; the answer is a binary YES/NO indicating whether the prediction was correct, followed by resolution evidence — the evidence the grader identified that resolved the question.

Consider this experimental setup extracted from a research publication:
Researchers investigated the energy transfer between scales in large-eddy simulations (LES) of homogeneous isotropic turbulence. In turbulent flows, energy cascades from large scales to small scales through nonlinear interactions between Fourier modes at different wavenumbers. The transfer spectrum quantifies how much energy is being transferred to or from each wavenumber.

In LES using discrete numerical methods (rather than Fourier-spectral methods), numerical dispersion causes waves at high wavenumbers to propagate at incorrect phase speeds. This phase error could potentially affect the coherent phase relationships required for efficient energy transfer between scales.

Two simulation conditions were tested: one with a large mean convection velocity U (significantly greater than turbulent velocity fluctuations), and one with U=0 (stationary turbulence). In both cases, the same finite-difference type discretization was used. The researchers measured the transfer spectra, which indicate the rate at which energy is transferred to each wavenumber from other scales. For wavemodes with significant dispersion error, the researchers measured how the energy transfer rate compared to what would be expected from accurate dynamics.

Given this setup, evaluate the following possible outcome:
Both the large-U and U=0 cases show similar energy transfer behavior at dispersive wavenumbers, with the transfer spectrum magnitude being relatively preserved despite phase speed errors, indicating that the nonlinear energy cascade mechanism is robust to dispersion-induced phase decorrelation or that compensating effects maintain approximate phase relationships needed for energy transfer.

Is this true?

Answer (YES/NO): NO